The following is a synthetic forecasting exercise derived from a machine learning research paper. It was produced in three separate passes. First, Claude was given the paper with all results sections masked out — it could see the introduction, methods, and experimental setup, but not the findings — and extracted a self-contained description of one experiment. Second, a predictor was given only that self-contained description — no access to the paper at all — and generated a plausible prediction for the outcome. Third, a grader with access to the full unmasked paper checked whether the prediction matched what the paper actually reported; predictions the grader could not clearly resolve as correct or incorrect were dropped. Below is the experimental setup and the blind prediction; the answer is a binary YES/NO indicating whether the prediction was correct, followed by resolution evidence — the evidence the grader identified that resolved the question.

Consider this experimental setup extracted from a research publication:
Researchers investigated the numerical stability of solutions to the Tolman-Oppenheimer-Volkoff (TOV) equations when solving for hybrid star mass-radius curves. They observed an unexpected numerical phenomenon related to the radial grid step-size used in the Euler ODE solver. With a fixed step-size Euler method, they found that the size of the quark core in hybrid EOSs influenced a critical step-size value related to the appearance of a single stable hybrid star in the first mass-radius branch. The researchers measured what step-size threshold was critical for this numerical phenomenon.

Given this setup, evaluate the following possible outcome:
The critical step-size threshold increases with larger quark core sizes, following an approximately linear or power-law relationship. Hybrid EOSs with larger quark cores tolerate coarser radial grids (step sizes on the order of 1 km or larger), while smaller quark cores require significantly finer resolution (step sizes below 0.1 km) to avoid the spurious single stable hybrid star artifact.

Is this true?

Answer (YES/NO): NO